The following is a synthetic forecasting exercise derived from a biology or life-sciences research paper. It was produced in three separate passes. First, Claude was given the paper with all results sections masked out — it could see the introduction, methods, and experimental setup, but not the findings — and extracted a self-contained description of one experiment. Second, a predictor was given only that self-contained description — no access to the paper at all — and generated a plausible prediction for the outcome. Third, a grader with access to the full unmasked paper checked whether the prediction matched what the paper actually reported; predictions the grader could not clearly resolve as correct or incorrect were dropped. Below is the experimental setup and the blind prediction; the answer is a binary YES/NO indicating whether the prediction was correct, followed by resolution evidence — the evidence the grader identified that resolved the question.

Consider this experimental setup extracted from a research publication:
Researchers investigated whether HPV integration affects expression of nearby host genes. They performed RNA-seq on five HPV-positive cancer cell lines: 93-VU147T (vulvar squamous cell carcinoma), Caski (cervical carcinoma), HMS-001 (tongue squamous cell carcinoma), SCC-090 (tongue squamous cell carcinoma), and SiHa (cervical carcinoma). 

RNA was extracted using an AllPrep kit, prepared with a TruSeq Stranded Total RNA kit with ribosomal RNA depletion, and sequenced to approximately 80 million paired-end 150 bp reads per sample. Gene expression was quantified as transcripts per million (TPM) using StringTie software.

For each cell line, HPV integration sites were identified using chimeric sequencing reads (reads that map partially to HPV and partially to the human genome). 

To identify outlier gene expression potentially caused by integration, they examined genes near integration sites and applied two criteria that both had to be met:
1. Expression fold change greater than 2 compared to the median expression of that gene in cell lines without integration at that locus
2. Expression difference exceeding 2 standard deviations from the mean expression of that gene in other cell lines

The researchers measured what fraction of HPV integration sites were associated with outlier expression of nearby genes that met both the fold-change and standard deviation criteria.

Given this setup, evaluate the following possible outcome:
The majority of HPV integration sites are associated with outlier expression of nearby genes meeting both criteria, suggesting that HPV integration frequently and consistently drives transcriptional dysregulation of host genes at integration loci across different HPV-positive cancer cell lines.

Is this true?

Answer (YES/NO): YES